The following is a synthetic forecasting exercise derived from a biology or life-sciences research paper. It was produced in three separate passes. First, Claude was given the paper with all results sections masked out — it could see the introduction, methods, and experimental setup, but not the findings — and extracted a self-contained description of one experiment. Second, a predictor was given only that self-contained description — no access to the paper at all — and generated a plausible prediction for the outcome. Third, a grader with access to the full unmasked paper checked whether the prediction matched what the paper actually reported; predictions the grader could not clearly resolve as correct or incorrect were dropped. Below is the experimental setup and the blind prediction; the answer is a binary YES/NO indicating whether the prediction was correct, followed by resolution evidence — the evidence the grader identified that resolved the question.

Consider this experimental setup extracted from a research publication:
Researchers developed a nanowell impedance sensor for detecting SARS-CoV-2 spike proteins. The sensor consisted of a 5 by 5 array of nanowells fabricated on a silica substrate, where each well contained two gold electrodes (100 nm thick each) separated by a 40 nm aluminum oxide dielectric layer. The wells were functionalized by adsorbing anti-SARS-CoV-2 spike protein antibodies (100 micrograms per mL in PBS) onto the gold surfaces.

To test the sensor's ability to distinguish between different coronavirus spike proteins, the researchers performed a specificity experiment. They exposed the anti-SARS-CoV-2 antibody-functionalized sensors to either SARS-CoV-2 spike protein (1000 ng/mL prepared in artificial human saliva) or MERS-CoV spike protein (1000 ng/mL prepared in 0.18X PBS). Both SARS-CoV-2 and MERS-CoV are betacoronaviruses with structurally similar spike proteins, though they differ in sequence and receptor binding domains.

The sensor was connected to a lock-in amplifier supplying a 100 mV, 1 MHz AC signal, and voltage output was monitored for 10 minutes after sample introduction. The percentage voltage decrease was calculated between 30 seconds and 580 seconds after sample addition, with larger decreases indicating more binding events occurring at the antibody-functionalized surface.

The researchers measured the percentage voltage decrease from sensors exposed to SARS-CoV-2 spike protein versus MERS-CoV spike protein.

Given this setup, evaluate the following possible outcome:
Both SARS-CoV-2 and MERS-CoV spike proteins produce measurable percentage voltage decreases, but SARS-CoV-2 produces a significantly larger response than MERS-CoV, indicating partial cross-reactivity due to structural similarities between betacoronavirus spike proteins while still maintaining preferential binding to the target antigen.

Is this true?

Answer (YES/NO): NO